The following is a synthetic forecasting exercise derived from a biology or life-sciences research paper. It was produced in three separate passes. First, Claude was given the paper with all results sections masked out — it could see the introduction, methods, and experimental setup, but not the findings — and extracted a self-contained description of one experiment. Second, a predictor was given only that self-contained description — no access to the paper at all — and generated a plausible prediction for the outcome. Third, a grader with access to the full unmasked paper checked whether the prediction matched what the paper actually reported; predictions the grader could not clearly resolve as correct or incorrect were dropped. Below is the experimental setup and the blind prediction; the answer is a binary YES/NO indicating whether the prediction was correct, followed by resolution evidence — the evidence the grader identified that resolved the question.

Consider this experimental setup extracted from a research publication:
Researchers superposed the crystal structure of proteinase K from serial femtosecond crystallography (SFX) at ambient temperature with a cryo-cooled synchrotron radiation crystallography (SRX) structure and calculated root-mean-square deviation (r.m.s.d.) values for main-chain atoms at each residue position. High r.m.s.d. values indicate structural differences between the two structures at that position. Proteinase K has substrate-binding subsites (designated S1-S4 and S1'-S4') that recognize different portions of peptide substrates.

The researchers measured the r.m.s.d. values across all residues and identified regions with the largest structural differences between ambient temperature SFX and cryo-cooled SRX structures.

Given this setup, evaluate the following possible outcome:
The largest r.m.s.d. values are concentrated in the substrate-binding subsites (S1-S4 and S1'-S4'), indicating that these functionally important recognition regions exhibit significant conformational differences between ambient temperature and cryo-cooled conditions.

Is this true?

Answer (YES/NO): NO